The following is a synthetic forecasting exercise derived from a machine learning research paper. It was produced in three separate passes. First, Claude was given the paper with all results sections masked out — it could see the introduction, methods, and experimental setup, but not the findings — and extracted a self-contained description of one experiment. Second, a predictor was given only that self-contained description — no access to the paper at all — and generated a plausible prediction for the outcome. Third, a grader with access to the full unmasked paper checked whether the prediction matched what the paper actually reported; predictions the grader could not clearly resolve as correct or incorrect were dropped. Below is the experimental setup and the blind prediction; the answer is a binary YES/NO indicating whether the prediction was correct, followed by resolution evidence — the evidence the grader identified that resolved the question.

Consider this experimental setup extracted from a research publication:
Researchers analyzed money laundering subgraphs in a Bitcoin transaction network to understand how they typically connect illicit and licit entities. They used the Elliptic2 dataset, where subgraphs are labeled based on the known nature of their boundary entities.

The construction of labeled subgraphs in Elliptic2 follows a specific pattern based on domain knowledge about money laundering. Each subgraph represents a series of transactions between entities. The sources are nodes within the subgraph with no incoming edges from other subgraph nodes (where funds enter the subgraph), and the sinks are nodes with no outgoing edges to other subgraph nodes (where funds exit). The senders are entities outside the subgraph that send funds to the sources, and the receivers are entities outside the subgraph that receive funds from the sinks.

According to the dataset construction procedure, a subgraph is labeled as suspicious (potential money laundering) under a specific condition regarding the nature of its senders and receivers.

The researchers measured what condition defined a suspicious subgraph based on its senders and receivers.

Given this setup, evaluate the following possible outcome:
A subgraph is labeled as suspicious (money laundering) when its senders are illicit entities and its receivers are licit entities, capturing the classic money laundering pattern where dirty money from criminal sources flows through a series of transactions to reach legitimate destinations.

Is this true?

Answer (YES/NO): YES